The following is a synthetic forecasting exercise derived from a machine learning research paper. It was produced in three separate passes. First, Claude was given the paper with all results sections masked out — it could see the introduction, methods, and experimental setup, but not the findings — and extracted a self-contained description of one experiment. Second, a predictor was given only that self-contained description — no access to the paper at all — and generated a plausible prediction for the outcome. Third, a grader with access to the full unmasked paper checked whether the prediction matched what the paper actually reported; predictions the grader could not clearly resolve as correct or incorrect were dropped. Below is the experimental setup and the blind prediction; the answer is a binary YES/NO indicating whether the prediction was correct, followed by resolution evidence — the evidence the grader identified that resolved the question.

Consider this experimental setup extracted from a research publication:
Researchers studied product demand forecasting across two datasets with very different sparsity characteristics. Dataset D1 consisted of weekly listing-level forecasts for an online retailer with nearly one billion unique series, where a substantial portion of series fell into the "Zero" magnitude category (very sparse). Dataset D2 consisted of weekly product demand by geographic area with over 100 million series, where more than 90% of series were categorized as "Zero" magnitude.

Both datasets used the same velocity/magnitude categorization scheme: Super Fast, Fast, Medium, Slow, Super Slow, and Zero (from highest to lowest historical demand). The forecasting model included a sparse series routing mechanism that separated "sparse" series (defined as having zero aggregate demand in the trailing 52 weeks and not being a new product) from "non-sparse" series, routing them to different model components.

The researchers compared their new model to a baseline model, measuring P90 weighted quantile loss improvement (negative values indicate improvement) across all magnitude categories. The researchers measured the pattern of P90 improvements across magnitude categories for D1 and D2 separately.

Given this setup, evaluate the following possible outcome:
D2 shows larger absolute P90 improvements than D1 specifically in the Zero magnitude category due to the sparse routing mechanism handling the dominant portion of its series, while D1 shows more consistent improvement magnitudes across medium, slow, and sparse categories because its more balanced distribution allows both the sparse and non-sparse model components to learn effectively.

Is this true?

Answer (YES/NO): NO